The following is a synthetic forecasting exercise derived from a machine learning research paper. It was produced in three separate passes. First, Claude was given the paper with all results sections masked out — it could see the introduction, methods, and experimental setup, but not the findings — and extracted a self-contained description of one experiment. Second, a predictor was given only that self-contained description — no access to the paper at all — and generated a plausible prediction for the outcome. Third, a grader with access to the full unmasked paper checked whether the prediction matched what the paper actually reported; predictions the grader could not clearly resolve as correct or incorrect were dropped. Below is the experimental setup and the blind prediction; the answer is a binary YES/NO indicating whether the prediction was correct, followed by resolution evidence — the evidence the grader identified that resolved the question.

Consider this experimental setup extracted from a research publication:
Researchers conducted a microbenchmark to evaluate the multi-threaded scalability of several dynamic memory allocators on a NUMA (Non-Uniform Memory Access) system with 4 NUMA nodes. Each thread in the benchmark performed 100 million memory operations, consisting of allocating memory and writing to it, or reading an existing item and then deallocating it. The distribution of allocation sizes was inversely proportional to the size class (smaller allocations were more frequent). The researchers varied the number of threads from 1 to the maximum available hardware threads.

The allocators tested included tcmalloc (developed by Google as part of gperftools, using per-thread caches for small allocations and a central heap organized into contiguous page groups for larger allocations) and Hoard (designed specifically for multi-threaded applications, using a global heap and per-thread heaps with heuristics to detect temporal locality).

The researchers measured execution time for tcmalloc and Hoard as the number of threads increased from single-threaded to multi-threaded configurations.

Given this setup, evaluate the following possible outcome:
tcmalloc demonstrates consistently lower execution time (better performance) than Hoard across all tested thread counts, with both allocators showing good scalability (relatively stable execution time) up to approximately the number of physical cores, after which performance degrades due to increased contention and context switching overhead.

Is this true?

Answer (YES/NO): NO